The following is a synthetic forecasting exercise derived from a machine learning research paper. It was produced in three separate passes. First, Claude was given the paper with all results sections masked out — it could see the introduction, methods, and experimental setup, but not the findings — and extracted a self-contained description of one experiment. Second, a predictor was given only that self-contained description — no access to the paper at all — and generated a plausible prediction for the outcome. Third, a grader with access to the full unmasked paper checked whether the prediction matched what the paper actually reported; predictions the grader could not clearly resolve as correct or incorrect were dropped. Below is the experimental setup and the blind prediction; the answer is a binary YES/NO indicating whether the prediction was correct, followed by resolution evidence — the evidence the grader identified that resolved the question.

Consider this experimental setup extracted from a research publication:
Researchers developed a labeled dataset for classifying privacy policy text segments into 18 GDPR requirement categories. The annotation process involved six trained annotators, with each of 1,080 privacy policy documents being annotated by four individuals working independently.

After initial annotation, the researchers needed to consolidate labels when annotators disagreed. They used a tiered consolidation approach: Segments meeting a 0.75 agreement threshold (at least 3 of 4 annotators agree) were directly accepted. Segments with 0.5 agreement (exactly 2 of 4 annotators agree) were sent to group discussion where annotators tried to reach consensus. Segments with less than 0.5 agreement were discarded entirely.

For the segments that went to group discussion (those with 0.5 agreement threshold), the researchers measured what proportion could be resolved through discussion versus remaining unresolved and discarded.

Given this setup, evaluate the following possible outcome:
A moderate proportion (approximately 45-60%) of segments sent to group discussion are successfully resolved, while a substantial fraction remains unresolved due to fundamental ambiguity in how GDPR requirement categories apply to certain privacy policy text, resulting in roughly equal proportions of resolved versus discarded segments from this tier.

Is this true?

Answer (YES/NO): YES